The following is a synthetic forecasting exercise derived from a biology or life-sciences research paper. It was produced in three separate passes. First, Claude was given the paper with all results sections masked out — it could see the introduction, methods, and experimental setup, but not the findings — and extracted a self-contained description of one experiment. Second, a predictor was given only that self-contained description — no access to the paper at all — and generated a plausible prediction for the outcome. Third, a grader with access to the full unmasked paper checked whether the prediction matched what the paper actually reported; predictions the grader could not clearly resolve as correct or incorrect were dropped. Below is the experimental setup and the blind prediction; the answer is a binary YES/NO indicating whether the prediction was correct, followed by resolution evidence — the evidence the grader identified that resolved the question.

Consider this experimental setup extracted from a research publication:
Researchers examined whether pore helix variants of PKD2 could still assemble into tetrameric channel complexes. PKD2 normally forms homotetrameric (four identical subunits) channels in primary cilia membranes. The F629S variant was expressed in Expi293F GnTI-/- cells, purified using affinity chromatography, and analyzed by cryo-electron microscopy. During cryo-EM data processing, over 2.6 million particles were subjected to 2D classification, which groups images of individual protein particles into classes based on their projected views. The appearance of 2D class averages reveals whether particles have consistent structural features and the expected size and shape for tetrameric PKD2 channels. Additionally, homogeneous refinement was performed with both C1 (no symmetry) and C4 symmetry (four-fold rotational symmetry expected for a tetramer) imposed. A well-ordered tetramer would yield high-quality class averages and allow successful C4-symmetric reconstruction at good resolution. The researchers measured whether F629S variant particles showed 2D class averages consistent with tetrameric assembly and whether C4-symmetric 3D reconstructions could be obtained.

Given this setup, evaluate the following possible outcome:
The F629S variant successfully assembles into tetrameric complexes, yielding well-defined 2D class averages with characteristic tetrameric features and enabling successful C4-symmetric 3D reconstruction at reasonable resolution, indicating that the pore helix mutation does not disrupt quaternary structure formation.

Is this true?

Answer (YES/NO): YES